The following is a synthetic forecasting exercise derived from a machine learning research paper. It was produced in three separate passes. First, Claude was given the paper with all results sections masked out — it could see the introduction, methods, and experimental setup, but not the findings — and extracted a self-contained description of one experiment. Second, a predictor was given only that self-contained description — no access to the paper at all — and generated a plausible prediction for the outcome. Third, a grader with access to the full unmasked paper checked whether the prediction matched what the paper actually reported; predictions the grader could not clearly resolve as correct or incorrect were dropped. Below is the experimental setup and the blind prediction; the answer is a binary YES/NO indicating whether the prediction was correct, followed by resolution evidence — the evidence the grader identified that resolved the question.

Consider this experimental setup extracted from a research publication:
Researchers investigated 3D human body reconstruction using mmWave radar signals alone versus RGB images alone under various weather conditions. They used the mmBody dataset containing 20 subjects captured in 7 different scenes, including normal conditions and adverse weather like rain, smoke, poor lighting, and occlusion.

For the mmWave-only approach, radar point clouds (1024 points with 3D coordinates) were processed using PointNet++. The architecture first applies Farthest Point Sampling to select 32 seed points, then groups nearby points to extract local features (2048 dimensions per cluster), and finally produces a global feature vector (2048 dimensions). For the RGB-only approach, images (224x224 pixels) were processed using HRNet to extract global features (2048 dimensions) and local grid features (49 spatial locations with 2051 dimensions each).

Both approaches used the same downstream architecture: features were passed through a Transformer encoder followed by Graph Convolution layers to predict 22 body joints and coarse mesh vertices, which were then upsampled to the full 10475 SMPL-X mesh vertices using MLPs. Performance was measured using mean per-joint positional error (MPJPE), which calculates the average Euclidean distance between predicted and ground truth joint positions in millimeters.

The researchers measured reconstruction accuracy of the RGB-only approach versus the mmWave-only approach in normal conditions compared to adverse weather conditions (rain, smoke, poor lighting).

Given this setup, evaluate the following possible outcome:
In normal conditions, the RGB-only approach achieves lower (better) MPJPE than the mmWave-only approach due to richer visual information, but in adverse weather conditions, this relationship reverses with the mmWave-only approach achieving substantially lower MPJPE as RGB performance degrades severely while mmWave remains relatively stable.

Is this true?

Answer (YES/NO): YES